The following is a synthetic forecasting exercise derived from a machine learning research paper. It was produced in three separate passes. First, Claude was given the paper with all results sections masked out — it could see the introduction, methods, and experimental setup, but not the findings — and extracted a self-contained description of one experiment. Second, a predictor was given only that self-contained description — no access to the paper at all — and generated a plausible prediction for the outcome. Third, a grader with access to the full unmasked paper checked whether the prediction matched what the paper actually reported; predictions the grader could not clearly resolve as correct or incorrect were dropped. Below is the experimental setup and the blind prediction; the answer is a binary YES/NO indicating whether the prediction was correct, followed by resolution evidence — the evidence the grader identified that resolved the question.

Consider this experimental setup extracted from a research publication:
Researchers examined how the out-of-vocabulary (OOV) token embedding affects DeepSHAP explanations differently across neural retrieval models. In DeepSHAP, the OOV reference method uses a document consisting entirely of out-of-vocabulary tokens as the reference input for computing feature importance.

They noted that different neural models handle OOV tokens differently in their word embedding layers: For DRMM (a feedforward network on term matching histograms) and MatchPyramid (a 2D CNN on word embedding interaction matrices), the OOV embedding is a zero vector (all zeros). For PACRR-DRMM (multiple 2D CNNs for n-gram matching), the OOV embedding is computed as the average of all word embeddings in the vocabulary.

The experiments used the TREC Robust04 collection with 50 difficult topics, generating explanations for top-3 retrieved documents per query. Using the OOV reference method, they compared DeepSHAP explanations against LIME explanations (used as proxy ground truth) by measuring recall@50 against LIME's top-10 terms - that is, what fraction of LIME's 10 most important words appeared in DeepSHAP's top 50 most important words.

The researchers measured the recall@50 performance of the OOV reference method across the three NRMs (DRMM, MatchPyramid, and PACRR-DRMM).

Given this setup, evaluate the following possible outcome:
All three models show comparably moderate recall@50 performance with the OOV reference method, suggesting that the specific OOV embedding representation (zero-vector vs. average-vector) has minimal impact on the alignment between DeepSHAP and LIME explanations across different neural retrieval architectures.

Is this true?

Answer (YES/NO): NO